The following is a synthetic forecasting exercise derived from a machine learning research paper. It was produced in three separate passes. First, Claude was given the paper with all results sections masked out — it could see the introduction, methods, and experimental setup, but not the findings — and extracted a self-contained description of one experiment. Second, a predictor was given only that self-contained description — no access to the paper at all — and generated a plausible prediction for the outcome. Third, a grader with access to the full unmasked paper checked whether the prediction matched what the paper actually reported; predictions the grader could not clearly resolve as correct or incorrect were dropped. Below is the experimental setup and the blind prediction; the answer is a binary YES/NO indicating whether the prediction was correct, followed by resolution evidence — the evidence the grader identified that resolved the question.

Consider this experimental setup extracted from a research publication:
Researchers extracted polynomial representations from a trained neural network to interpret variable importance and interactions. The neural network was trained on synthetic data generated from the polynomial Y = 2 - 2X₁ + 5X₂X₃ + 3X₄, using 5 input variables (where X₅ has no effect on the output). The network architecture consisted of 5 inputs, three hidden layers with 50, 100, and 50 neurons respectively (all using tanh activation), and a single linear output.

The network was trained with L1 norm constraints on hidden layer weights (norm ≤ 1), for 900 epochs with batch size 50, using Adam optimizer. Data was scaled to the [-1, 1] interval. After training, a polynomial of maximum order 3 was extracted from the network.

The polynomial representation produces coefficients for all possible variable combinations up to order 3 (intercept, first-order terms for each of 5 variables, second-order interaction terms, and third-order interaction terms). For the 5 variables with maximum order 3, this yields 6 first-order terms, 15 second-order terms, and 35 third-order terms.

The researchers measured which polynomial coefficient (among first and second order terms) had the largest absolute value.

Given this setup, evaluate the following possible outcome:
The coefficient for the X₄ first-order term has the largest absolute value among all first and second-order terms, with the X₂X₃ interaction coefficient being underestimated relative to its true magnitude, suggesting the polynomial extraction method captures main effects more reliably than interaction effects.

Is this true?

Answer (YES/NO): NO